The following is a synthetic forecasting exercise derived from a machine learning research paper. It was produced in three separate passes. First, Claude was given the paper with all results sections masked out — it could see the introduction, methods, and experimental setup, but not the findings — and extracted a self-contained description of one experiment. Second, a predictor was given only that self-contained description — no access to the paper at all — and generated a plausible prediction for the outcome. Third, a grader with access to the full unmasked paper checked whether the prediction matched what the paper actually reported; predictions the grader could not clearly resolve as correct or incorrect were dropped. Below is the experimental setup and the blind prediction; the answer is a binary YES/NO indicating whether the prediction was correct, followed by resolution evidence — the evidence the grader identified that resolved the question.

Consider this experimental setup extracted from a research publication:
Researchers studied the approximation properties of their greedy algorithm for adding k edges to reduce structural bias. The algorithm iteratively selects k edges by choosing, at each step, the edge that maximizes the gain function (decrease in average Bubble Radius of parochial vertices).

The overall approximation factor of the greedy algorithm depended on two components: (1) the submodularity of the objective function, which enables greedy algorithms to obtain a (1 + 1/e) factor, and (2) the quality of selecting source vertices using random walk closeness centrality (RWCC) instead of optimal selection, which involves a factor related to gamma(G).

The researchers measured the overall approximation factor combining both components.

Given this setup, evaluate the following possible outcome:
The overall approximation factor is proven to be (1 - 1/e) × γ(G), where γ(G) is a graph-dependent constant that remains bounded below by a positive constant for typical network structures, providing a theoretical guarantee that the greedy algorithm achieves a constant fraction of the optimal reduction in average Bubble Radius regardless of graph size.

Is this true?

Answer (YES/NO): NO